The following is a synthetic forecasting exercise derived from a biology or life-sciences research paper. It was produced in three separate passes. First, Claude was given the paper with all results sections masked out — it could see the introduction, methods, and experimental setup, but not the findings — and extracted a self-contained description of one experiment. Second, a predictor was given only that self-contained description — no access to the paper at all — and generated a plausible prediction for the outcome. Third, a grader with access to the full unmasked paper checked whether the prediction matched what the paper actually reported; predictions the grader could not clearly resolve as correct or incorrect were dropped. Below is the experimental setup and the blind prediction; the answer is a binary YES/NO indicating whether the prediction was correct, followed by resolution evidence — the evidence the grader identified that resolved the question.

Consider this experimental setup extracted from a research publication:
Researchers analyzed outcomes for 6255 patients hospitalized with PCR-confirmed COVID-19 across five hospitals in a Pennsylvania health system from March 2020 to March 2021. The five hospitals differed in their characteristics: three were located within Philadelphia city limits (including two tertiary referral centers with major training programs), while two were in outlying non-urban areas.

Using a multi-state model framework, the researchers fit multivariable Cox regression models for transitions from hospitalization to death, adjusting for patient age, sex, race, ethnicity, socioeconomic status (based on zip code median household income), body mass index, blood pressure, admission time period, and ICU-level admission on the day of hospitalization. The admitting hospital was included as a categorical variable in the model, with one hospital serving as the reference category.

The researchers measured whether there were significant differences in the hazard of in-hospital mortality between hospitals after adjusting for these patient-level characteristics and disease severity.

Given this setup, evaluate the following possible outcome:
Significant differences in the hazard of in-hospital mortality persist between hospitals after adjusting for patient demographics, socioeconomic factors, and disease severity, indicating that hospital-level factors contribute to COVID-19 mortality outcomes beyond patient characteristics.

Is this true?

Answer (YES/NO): YES